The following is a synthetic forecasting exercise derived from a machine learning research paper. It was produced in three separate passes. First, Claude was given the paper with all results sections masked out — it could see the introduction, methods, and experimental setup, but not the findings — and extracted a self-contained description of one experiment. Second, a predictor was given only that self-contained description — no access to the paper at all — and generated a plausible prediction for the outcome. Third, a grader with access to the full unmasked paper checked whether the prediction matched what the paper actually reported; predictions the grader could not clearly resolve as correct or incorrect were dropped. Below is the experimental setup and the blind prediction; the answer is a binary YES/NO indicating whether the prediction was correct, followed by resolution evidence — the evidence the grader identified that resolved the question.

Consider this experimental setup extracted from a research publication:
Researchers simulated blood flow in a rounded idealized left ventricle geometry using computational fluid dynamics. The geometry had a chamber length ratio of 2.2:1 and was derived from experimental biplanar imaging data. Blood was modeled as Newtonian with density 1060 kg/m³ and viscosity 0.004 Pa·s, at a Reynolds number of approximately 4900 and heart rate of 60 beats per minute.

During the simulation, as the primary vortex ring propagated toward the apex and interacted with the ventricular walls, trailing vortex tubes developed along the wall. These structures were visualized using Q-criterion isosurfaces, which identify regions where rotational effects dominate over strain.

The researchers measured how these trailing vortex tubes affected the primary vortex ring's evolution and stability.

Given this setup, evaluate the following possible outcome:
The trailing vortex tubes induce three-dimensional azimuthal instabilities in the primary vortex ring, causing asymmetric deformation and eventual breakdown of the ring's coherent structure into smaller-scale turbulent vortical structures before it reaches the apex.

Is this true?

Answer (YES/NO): NO